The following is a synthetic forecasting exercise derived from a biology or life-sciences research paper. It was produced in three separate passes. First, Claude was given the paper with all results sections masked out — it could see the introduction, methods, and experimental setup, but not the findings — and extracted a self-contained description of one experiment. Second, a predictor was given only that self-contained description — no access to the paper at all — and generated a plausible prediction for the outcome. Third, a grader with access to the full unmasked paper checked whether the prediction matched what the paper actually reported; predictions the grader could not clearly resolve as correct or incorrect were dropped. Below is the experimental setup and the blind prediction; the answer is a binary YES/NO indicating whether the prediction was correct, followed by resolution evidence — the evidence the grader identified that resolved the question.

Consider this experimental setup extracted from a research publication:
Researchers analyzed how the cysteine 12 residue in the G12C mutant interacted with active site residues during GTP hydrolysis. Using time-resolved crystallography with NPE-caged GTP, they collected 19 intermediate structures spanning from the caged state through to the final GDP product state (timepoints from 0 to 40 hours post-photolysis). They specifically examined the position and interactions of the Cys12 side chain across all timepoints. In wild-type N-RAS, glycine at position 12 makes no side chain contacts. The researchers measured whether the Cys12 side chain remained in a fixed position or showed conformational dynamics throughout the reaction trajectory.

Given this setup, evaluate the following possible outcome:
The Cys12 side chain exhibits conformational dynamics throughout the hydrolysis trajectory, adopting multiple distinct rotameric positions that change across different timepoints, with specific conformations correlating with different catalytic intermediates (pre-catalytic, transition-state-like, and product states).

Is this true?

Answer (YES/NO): YES